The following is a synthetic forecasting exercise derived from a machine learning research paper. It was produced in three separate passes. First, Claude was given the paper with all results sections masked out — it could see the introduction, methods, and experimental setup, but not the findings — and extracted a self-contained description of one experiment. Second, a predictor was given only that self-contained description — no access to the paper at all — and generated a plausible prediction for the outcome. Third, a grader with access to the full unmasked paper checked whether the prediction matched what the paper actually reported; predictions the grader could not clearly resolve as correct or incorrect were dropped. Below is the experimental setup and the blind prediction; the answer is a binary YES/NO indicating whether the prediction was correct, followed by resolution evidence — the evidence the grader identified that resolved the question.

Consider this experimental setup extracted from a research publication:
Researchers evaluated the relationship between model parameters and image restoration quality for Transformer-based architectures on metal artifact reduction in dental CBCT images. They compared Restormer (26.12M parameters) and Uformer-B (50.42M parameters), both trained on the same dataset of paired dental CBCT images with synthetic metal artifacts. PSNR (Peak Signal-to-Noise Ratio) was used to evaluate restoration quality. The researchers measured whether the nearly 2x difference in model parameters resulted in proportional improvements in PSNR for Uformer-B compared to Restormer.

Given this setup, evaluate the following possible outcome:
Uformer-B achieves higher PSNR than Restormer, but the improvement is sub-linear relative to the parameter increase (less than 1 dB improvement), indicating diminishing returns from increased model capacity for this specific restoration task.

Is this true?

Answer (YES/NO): YES